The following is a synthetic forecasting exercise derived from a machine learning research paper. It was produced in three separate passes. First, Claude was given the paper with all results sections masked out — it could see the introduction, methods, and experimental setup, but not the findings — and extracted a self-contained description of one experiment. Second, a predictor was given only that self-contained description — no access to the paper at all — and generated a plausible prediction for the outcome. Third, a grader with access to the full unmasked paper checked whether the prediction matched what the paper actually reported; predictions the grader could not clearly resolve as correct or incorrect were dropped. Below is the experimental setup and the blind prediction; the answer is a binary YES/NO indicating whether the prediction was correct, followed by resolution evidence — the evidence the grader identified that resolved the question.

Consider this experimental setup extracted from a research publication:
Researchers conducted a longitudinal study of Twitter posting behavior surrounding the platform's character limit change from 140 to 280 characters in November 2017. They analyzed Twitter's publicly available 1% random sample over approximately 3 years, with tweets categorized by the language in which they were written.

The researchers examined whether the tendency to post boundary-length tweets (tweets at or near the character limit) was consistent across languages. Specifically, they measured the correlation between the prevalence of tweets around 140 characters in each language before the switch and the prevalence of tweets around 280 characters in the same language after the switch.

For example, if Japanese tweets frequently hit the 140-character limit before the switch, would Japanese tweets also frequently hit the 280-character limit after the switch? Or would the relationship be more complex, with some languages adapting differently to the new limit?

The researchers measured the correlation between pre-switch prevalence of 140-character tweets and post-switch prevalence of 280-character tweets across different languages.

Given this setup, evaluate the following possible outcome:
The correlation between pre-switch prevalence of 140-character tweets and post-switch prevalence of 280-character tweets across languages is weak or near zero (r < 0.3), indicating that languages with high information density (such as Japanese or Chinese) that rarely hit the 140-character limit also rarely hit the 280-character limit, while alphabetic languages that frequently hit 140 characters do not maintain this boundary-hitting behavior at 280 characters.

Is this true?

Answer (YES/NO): NO